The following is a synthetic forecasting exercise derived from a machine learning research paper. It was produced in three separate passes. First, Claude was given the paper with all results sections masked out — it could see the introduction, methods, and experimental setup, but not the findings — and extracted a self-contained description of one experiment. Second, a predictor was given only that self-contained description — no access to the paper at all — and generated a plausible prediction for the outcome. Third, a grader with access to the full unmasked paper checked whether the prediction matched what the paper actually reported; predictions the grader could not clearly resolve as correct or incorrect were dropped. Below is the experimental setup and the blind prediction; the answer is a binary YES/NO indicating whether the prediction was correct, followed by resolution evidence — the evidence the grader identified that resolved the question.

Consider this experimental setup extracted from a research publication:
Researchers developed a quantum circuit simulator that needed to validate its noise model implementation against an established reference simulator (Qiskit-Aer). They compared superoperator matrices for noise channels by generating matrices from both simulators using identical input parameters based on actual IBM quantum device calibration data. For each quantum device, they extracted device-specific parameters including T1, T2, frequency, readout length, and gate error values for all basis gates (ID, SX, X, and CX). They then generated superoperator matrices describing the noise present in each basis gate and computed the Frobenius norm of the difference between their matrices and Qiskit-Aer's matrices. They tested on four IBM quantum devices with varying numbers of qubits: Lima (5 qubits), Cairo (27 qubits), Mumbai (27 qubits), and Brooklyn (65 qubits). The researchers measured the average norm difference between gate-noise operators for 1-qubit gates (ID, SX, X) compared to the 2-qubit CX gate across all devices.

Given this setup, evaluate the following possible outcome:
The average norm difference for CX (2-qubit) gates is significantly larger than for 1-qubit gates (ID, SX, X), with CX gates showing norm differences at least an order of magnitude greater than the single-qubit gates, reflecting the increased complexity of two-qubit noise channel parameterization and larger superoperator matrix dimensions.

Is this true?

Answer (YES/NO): NO